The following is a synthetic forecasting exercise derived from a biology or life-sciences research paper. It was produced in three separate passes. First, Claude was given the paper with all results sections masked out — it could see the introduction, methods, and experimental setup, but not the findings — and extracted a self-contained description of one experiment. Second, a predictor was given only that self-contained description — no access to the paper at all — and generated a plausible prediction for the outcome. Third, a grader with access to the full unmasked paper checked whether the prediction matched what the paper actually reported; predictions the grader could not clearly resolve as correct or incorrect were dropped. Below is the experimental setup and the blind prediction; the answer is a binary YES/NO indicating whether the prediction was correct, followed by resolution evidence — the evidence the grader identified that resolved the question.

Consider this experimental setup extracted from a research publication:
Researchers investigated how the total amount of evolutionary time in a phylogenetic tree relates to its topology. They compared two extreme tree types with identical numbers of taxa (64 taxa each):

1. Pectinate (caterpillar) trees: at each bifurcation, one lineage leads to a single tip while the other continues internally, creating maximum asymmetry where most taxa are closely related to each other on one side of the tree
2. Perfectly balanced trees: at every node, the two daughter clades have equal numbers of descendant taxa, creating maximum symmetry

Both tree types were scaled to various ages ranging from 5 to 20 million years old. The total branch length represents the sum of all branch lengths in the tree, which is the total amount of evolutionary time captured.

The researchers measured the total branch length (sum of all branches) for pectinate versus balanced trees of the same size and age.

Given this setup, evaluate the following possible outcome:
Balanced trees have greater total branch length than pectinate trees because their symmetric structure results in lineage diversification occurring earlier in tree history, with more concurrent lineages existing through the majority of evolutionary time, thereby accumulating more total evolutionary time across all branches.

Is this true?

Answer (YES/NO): NO